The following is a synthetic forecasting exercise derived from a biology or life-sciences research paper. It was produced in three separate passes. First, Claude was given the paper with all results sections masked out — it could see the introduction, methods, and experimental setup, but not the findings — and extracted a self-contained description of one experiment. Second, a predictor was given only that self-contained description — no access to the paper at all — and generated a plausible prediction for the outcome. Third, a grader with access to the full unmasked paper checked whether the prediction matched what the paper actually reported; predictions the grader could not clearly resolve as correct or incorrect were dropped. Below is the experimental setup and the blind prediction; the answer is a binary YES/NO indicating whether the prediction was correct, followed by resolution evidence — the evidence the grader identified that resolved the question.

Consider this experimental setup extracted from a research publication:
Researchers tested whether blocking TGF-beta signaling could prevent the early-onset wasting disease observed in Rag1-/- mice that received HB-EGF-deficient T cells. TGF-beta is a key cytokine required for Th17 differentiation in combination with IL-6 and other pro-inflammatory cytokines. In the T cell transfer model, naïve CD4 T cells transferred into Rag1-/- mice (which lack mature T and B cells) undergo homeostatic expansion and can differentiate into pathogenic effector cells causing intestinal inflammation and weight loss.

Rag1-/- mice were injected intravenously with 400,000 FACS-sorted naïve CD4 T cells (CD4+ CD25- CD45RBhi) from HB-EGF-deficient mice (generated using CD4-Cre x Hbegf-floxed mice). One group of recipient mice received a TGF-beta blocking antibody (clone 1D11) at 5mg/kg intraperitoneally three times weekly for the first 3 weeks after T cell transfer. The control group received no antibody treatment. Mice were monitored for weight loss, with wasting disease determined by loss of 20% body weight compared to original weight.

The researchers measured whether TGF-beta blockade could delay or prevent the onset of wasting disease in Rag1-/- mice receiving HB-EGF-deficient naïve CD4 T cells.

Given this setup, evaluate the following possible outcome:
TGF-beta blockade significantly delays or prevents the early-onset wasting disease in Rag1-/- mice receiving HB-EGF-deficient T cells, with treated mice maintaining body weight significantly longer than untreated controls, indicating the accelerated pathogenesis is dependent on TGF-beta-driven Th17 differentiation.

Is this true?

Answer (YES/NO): YES